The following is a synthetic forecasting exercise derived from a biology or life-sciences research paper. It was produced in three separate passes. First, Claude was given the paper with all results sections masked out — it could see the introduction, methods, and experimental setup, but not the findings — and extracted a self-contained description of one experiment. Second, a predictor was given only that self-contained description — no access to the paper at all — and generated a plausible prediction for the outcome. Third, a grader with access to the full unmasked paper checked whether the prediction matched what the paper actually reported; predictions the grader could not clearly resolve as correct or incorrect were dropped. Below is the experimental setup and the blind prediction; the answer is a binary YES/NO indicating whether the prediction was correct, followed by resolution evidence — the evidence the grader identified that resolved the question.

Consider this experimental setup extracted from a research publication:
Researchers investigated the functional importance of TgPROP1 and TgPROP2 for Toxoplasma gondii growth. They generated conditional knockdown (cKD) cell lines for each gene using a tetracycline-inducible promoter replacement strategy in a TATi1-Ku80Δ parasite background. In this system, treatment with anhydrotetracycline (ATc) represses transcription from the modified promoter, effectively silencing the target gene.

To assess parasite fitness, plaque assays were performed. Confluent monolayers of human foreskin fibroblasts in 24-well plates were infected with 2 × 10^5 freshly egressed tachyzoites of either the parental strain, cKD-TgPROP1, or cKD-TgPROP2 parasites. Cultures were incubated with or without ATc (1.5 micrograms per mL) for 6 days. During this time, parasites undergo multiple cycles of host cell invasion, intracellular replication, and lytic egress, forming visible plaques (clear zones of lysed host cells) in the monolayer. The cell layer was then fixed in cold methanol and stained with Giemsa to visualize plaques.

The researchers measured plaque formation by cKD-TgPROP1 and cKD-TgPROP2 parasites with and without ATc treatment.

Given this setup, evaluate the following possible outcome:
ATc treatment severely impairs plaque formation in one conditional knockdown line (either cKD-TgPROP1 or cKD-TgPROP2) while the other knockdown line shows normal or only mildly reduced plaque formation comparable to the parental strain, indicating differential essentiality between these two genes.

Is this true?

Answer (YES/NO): NO